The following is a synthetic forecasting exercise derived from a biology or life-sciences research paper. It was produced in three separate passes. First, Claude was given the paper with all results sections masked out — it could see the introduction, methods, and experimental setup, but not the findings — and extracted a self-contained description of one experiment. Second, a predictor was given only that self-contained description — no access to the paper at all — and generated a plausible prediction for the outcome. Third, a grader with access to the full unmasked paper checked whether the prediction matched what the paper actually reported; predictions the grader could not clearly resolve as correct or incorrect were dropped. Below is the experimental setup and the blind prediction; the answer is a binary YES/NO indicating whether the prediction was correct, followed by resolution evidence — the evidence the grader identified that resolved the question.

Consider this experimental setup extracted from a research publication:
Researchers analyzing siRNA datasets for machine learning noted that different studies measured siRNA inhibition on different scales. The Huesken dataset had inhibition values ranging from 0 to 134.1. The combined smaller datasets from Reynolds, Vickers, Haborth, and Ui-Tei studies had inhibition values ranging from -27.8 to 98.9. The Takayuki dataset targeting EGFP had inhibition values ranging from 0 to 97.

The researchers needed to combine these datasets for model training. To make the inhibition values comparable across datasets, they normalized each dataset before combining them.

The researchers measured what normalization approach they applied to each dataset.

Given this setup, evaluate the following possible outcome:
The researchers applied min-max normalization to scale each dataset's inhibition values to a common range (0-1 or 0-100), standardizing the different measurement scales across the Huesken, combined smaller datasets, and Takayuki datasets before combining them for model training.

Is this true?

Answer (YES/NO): YES